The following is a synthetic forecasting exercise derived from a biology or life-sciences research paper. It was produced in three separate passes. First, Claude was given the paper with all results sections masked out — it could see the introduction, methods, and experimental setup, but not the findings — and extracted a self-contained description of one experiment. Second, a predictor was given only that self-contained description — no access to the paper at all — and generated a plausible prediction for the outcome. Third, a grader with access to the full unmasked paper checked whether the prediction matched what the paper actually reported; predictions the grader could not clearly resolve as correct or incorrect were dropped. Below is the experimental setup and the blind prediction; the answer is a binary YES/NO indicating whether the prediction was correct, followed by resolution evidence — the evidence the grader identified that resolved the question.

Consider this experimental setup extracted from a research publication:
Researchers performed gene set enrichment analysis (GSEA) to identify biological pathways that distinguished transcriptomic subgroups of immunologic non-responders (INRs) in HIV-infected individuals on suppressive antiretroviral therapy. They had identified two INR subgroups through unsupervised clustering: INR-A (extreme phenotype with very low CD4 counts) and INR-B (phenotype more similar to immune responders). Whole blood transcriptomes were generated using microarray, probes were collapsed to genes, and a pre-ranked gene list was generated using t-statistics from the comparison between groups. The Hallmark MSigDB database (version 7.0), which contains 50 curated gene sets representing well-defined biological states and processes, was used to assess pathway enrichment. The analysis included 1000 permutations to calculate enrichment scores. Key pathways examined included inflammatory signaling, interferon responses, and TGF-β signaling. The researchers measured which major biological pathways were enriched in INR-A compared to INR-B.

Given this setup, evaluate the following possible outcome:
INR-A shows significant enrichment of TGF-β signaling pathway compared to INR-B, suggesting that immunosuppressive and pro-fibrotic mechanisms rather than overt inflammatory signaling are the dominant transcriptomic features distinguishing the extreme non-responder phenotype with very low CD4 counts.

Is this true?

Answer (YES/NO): YES